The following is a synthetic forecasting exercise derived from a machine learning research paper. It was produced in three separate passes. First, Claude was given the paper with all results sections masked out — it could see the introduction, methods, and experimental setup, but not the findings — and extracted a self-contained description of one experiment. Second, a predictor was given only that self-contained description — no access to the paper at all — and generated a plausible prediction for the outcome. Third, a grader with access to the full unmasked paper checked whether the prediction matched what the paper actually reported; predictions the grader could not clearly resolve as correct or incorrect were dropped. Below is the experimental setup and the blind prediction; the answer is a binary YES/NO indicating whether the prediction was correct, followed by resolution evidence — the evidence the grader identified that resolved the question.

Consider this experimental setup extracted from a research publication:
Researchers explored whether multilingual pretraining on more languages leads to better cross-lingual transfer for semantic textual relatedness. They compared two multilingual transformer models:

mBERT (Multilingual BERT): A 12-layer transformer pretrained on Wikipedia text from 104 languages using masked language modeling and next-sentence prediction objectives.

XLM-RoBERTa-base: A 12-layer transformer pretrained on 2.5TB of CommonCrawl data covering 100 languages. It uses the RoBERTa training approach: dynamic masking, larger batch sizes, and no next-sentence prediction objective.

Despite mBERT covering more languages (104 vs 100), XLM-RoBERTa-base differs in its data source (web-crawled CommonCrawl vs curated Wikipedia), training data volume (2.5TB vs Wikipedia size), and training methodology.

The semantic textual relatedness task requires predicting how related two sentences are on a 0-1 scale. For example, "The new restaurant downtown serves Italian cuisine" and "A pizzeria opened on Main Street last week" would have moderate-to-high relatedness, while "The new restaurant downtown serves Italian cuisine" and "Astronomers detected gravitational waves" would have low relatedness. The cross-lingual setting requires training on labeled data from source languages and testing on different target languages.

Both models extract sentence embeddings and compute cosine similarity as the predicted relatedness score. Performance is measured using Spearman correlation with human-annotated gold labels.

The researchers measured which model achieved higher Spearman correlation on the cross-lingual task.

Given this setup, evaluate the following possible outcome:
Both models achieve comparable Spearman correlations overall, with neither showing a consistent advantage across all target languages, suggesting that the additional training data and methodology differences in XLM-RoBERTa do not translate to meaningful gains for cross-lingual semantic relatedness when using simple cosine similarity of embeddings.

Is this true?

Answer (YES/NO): YES